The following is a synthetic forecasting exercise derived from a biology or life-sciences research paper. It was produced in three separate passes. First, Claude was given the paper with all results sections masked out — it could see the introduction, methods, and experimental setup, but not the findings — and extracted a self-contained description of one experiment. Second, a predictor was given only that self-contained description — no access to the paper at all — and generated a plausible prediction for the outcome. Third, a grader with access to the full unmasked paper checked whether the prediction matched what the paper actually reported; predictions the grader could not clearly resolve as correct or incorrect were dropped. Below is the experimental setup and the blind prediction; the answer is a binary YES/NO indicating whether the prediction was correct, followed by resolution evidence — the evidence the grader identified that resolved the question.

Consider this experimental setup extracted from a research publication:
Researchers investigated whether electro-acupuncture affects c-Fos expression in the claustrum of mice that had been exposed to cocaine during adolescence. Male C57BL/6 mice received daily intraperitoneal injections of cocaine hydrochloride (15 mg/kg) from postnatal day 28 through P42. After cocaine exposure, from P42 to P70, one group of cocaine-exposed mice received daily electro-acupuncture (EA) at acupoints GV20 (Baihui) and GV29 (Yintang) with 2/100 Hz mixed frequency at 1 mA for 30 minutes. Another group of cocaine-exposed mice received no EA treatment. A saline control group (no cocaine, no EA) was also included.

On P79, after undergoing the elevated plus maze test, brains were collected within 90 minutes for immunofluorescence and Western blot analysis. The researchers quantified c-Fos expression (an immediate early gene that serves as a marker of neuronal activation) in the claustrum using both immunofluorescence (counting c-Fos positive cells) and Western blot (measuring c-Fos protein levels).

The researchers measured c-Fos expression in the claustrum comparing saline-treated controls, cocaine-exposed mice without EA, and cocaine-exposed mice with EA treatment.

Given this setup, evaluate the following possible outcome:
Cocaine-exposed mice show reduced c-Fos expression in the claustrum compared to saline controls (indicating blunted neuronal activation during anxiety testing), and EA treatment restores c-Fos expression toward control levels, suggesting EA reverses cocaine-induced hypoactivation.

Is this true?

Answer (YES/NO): NO